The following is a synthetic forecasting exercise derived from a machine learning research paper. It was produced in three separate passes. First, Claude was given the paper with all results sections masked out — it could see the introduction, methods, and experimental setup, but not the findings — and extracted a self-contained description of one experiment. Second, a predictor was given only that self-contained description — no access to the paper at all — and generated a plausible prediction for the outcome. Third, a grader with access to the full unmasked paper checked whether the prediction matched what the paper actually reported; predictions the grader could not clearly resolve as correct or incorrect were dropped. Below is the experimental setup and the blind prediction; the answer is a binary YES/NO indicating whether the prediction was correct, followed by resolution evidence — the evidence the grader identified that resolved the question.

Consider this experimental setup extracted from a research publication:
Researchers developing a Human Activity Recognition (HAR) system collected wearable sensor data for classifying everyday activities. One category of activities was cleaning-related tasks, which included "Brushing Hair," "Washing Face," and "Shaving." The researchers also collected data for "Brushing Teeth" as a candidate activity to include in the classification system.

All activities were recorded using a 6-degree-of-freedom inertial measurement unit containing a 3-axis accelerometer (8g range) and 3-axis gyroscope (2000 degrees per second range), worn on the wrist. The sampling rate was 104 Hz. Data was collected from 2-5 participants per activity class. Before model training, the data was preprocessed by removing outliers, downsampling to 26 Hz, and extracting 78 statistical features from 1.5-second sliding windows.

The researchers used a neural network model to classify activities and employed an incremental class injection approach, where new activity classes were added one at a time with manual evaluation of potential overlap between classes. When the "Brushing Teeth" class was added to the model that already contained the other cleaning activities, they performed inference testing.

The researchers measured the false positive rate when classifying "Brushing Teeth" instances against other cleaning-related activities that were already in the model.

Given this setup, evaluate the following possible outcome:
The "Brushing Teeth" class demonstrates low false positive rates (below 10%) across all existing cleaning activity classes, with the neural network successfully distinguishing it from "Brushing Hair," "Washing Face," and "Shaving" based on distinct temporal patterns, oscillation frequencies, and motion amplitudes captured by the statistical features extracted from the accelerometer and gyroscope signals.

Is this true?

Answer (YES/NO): NO